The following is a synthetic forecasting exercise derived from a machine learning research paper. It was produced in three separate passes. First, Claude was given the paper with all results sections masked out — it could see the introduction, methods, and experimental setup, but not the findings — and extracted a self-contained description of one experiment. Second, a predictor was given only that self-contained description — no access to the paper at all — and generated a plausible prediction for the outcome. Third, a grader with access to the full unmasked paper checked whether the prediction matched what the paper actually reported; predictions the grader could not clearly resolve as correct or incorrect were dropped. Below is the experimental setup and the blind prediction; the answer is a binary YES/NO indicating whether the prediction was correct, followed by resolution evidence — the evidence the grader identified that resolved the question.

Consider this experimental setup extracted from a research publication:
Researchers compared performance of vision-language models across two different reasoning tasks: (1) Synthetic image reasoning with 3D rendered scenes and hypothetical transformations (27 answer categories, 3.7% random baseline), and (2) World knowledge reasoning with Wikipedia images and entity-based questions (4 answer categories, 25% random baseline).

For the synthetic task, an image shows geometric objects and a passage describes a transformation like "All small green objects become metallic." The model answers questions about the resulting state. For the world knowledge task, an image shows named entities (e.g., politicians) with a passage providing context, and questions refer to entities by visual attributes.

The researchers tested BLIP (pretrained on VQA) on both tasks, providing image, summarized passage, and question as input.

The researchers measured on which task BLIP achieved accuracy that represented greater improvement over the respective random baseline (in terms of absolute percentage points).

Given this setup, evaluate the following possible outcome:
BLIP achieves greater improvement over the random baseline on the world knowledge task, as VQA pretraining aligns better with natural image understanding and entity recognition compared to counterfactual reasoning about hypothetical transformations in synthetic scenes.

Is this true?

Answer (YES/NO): NO